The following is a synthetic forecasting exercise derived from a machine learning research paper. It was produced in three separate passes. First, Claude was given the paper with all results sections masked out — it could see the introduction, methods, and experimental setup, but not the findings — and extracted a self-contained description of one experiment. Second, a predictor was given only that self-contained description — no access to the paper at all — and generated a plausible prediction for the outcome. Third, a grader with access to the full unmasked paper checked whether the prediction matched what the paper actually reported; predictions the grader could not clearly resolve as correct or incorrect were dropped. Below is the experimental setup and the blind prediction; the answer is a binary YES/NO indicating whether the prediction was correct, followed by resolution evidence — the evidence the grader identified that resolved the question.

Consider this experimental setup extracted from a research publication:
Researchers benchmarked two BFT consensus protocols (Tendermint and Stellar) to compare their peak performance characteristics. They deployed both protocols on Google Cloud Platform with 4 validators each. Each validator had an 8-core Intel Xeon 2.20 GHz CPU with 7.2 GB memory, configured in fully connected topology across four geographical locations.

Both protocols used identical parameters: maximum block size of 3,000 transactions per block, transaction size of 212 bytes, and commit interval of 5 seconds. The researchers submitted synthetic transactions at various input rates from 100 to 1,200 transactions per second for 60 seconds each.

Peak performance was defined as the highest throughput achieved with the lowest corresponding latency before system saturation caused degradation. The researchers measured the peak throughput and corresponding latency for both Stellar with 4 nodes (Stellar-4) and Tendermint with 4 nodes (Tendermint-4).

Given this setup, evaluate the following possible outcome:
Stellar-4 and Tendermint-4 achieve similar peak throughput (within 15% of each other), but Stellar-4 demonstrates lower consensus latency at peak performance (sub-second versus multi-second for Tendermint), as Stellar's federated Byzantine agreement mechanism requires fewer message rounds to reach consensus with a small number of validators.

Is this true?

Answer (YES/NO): NO